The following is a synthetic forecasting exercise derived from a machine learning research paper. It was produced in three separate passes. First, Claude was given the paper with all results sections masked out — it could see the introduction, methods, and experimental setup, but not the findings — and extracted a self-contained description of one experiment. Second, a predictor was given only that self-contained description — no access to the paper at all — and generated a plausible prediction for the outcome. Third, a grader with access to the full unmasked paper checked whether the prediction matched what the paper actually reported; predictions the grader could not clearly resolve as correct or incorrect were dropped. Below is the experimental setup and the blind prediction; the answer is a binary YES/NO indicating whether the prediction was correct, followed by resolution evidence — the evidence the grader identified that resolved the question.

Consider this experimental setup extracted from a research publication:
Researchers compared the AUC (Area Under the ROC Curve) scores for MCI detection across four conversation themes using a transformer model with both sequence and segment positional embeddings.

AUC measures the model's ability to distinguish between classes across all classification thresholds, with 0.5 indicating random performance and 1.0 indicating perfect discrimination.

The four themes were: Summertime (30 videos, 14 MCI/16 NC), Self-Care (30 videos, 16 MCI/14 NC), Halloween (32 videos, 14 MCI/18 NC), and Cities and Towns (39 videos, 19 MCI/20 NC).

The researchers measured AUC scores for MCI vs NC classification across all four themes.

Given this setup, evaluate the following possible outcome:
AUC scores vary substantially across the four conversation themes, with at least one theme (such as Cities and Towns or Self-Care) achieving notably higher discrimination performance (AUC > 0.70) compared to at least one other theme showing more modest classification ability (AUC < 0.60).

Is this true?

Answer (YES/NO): NO